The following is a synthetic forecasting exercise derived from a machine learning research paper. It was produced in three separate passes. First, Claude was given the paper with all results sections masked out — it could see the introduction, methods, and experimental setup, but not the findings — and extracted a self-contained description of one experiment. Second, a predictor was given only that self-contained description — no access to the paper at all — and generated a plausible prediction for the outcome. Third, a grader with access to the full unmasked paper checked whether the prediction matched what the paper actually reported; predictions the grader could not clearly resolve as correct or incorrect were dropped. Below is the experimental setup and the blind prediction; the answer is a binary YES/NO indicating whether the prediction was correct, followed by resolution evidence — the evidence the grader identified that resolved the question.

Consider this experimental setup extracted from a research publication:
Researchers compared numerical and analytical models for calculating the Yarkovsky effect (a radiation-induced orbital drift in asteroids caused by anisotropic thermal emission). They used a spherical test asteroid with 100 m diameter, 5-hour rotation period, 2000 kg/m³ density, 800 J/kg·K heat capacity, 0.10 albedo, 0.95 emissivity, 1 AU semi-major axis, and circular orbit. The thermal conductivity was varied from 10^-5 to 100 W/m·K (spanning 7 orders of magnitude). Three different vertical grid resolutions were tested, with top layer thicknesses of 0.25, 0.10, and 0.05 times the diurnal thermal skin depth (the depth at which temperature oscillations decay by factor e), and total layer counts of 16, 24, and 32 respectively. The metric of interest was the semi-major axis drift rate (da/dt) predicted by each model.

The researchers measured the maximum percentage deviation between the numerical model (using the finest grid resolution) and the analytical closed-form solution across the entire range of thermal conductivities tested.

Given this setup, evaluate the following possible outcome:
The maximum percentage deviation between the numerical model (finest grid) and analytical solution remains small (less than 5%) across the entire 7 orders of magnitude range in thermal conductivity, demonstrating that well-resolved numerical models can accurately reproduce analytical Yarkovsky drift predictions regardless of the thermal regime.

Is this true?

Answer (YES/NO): NO